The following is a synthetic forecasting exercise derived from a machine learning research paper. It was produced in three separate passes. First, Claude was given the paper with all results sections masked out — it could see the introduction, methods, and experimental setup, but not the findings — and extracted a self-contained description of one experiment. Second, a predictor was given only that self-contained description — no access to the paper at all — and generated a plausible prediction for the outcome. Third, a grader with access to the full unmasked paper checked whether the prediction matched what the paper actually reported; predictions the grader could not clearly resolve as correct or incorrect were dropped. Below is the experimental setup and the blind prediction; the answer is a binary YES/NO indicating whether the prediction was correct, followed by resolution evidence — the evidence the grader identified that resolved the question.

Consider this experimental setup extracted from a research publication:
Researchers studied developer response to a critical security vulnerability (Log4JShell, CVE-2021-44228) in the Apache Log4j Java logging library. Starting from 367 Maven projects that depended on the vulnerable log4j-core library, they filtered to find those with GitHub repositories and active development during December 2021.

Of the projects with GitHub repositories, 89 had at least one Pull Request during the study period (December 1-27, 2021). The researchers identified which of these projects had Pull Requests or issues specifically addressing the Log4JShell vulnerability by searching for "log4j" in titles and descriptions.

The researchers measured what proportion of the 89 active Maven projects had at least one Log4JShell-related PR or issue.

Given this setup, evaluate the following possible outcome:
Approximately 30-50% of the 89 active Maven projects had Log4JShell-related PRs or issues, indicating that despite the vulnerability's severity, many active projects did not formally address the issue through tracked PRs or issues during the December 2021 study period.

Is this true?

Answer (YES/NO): NO